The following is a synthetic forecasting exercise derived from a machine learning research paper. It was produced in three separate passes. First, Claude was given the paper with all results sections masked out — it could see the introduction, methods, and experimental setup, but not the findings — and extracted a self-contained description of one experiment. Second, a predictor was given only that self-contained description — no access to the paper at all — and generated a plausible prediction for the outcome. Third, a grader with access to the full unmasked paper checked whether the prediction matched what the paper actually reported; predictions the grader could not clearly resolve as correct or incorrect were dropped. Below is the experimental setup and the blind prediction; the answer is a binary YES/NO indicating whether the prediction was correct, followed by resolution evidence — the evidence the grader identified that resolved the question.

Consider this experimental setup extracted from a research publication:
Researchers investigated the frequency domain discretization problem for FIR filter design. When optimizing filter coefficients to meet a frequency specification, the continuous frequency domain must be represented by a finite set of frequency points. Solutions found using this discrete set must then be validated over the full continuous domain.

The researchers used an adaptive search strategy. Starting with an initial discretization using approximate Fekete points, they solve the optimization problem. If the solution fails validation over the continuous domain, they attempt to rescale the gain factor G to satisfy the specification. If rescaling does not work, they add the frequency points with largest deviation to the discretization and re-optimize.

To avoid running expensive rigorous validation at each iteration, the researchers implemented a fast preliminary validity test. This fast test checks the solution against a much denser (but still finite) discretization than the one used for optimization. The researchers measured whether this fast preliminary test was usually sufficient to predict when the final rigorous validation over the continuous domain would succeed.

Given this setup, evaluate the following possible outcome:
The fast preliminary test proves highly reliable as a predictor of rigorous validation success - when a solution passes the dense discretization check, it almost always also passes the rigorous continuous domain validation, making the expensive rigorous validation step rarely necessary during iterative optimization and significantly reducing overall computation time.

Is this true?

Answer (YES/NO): YES